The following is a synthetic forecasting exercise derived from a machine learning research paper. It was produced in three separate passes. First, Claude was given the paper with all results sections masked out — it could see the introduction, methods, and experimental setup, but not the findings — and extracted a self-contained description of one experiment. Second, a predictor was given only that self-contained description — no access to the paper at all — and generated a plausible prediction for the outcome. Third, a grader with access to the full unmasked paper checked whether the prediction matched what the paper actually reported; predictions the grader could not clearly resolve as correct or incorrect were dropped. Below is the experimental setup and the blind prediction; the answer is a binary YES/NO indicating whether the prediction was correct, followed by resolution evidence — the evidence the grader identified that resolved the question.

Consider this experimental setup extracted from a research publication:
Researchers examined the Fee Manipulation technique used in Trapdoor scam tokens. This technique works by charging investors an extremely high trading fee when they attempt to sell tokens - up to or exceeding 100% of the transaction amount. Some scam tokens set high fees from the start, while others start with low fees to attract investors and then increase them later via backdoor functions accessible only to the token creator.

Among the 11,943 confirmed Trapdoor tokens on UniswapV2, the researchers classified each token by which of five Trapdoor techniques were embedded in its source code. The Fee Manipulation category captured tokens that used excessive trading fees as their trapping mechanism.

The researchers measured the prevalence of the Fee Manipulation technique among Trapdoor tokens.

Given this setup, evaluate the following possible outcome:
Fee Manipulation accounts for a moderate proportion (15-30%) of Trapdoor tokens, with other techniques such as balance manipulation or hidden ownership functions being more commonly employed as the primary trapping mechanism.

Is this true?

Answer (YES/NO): NO